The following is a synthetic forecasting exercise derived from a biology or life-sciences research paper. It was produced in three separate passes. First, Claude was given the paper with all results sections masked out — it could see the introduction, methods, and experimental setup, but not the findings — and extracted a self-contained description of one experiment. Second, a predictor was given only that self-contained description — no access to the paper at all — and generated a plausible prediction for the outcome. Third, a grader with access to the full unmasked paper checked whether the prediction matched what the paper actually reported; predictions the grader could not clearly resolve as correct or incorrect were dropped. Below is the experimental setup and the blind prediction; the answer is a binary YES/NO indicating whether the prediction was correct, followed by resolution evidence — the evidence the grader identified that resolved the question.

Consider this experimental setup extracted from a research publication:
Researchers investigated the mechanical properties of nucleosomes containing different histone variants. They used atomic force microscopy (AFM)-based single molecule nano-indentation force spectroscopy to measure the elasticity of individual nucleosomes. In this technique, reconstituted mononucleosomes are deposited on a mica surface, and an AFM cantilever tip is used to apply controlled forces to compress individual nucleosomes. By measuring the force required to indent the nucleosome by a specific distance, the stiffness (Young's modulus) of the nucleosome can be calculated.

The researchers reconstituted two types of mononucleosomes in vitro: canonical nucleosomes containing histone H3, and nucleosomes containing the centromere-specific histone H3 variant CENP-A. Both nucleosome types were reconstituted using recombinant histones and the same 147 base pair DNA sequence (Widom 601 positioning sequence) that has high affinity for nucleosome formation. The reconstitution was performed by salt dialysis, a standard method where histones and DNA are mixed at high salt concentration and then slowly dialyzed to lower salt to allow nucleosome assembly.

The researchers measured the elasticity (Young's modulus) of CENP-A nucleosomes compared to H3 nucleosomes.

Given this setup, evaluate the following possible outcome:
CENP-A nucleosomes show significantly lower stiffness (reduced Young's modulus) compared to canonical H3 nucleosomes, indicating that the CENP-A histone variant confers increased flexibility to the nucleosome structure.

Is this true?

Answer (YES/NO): YES